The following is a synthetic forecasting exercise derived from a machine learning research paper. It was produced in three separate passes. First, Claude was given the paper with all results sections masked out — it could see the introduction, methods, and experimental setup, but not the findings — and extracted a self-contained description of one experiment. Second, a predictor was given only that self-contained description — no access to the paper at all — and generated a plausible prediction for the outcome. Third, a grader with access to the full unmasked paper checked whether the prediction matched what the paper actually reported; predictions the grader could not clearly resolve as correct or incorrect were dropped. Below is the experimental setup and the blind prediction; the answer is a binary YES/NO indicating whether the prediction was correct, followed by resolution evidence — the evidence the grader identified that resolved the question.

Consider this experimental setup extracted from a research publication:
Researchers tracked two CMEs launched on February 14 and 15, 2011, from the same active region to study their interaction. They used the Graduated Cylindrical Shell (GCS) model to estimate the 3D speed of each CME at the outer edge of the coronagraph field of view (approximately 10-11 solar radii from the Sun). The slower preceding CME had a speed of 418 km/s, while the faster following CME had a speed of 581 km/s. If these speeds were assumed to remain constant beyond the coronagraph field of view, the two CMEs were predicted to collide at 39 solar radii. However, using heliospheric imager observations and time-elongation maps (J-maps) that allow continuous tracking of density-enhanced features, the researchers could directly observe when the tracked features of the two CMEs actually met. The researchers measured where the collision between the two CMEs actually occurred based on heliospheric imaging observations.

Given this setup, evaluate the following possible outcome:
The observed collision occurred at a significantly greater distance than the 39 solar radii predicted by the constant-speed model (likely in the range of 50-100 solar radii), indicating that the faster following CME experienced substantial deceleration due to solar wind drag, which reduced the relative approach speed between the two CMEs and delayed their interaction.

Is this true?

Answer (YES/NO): NO